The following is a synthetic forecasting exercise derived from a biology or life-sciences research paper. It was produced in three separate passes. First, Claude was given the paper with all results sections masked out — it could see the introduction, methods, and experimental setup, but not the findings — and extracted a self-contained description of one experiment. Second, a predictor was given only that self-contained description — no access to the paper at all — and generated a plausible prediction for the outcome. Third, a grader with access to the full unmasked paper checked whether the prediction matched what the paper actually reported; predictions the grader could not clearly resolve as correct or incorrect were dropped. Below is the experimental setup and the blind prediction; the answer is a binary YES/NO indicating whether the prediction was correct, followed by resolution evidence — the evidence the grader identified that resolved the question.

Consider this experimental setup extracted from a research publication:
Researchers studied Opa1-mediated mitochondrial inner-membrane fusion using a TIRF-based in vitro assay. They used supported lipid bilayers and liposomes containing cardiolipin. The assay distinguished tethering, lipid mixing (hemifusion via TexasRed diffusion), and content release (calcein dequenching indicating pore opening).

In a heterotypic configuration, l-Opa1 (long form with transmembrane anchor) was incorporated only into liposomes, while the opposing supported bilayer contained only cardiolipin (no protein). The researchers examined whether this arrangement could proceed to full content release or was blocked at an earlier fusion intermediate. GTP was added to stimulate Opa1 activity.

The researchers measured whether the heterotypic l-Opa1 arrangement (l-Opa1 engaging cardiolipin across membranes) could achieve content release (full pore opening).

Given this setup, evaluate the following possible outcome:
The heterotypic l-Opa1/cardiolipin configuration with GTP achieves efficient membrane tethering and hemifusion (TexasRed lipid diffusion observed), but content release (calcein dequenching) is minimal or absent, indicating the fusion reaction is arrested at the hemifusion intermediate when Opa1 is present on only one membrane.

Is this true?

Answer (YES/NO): NO